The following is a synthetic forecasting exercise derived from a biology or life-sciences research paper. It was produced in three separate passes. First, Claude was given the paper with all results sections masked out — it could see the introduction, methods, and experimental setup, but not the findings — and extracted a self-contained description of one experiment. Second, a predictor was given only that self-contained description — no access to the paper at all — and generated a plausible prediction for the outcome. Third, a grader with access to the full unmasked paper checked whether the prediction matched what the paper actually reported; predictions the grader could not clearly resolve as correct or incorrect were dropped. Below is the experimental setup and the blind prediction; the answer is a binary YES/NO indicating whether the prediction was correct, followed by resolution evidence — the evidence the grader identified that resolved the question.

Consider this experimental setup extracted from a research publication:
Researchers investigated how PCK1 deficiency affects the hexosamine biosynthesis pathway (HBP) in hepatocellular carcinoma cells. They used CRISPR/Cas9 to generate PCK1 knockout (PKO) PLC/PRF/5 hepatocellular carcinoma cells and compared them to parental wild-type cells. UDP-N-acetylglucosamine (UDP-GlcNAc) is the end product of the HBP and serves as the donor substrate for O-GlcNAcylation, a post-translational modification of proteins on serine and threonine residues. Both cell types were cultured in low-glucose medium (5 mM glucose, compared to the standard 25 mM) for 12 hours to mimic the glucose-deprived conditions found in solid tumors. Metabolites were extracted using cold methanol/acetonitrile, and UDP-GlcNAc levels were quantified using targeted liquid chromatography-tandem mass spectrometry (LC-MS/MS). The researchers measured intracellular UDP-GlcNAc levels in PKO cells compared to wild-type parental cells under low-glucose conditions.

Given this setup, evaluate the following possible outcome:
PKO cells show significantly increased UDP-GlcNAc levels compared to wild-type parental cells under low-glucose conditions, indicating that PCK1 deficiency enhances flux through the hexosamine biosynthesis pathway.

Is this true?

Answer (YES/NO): YES